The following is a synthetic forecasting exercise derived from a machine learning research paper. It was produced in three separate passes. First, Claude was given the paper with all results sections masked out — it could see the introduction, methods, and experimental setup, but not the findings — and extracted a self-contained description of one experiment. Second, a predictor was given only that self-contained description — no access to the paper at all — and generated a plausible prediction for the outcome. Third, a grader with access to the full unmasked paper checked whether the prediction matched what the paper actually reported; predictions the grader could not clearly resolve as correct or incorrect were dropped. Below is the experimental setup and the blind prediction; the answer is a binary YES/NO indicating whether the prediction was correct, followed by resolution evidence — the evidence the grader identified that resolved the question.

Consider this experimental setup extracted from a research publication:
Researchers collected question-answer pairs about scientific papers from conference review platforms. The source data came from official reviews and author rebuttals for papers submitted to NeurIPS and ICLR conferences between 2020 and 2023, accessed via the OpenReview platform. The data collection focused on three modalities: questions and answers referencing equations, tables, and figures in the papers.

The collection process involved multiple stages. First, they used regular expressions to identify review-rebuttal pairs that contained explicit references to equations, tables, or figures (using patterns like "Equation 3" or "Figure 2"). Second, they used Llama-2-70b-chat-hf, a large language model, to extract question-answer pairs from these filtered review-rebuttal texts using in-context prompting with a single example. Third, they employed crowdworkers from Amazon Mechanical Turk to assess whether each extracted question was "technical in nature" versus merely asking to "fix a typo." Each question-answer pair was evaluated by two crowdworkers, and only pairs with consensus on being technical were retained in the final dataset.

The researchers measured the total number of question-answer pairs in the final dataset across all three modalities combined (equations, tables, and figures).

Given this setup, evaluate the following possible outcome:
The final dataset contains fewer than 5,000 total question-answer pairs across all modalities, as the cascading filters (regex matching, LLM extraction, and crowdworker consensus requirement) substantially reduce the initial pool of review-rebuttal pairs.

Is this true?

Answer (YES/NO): NO